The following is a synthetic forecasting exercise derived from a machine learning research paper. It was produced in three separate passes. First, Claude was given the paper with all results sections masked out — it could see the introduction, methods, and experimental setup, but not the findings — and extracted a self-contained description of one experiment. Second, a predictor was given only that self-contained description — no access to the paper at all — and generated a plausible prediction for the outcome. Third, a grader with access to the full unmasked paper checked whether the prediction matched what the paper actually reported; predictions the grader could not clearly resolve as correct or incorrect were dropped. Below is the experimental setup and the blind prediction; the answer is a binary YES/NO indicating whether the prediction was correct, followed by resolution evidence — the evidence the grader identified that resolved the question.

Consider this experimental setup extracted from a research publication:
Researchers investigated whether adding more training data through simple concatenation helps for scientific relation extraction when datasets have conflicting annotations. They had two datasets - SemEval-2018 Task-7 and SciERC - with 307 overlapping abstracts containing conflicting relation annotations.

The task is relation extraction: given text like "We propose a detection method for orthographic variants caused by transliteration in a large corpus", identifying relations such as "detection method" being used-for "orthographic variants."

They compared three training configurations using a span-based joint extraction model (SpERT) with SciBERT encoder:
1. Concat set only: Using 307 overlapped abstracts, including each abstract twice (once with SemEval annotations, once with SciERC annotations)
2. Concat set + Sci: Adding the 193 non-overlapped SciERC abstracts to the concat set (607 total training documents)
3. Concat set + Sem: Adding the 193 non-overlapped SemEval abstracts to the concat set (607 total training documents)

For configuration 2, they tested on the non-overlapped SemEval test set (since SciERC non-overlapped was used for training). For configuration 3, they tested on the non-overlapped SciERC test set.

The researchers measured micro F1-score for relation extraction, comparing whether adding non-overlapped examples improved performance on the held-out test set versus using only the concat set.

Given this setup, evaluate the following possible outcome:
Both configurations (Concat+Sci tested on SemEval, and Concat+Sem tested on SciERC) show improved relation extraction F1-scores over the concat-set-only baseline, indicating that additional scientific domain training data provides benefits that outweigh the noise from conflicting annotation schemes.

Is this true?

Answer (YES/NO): NO